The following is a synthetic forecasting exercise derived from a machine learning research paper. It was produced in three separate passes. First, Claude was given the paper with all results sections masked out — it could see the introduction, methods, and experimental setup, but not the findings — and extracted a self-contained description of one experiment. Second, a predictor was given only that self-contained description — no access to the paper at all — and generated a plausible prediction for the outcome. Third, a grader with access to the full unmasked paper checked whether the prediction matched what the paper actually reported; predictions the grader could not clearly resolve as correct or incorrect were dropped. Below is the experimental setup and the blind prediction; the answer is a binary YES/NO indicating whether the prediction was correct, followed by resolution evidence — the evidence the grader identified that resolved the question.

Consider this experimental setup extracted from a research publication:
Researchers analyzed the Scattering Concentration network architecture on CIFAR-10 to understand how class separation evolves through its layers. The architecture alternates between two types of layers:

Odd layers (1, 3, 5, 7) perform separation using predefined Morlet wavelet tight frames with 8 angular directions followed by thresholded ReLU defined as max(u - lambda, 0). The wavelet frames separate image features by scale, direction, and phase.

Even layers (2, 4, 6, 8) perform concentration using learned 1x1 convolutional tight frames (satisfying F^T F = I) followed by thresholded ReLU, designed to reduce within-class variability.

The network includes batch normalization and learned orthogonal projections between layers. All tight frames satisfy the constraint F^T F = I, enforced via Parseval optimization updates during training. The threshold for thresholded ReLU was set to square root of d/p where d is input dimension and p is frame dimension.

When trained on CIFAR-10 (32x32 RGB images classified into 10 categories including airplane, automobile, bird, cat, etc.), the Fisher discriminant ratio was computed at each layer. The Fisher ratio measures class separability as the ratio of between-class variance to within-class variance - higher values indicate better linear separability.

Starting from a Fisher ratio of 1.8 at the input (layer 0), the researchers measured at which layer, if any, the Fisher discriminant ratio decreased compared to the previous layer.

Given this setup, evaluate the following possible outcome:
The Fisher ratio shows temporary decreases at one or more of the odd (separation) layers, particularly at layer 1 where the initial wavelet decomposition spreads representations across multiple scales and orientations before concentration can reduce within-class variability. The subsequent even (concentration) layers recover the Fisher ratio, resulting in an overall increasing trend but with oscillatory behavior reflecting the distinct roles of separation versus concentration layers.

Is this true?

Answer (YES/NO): NO